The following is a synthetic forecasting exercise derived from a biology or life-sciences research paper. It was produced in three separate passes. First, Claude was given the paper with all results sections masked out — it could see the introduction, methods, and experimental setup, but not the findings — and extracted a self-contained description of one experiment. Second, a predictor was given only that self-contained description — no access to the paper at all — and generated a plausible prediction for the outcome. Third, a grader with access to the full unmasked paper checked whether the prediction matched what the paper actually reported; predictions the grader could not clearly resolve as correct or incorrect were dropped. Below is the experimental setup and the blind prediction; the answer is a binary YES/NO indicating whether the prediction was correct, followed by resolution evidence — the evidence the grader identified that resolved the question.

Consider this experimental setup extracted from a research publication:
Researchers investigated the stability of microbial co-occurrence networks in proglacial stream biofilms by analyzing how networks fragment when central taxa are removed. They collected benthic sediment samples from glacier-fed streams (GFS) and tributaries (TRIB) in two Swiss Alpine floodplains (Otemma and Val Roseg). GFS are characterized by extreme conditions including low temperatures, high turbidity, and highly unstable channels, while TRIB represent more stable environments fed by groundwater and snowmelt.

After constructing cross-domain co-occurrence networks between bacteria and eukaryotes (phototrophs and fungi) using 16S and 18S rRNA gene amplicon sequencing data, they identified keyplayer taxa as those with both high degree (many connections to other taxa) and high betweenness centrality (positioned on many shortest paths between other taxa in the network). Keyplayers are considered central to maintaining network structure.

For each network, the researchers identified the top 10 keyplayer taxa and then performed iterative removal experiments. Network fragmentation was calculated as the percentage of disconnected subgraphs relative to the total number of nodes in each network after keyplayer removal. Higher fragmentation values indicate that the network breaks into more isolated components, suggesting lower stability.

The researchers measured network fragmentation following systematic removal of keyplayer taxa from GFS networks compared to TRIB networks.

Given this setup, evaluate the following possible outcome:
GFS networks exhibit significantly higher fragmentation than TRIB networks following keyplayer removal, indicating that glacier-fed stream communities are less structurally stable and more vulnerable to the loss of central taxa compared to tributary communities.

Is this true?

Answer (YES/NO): NO